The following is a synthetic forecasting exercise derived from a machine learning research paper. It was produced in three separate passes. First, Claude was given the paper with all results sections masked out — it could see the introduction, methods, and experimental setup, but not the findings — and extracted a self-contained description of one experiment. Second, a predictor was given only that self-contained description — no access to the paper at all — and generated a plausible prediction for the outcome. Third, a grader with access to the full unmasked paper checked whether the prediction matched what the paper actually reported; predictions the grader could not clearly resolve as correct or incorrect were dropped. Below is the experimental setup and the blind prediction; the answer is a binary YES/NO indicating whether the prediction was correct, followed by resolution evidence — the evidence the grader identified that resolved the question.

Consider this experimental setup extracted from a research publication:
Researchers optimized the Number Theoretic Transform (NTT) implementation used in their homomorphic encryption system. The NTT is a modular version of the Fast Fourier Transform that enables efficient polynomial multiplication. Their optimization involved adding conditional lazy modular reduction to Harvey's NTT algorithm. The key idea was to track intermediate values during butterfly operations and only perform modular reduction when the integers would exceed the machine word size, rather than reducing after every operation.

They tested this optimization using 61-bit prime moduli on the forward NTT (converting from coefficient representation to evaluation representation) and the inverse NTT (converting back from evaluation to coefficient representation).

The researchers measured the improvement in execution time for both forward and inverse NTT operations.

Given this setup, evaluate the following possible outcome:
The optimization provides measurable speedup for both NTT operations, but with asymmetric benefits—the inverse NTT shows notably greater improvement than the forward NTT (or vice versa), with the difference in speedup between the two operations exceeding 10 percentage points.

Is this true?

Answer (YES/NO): NO